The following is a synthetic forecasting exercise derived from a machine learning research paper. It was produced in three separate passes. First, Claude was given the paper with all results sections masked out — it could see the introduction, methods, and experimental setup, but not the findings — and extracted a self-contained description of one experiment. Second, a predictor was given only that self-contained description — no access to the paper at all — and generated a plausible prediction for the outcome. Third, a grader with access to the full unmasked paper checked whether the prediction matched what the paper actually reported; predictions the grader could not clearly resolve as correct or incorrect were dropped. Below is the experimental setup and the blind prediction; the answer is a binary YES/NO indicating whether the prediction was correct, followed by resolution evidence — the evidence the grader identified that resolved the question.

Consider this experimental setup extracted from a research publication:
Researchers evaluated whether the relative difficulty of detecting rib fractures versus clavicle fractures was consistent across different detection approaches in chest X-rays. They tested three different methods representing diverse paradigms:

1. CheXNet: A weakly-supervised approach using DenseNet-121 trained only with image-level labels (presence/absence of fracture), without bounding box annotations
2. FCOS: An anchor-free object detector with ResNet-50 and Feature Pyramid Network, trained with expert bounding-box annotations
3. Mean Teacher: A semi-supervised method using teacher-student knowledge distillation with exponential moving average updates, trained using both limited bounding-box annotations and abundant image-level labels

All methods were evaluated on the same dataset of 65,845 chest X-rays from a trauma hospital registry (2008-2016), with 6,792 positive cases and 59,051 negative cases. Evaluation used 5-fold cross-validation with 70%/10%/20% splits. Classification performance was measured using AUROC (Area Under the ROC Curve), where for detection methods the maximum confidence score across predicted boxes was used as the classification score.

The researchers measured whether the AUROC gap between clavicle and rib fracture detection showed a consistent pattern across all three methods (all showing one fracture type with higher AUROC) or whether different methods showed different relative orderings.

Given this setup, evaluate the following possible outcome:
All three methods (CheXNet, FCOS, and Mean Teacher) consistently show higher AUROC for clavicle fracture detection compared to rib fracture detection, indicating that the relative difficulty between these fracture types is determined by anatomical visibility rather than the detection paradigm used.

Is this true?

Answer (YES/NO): YES